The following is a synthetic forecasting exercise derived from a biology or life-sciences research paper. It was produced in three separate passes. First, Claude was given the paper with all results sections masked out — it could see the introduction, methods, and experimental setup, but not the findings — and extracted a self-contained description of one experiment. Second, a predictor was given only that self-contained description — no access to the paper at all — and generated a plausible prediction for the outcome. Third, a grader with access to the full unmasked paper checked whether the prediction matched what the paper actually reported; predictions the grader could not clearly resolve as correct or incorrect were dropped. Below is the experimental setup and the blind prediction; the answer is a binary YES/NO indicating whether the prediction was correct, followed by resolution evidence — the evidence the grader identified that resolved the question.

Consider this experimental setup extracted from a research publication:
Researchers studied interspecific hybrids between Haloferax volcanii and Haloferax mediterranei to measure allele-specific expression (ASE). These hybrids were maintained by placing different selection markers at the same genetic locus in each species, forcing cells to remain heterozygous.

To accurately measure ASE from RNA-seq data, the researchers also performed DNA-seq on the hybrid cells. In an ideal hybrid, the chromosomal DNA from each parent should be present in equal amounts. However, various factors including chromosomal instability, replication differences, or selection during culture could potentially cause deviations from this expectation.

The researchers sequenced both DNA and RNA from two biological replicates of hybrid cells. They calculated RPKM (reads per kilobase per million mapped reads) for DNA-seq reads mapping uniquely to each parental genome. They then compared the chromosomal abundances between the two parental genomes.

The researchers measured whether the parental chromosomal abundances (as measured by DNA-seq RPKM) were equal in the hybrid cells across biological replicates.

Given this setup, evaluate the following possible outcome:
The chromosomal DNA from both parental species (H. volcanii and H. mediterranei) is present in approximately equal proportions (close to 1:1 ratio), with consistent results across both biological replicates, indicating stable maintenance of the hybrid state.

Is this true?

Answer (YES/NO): NO